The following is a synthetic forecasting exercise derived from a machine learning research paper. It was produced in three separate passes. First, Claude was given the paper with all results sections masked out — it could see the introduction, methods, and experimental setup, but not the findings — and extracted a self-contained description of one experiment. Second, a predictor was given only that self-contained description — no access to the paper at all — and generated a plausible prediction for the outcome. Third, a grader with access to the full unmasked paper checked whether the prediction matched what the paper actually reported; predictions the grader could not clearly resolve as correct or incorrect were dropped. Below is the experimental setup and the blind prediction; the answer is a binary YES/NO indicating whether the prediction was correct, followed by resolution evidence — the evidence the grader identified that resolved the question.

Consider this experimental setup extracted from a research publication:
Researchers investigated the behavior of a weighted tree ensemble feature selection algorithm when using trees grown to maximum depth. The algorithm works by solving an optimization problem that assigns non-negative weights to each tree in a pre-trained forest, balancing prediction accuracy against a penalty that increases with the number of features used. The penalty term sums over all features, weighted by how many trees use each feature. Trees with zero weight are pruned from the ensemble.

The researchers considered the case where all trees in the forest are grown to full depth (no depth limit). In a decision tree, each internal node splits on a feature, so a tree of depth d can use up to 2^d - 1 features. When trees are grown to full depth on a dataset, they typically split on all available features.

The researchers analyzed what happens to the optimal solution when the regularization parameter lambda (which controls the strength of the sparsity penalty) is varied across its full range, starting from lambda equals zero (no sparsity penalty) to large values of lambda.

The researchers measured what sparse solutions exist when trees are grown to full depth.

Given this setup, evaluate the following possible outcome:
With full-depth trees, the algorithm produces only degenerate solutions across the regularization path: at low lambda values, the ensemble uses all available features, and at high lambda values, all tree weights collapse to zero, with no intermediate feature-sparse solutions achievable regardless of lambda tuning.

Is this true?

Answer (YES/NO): YES